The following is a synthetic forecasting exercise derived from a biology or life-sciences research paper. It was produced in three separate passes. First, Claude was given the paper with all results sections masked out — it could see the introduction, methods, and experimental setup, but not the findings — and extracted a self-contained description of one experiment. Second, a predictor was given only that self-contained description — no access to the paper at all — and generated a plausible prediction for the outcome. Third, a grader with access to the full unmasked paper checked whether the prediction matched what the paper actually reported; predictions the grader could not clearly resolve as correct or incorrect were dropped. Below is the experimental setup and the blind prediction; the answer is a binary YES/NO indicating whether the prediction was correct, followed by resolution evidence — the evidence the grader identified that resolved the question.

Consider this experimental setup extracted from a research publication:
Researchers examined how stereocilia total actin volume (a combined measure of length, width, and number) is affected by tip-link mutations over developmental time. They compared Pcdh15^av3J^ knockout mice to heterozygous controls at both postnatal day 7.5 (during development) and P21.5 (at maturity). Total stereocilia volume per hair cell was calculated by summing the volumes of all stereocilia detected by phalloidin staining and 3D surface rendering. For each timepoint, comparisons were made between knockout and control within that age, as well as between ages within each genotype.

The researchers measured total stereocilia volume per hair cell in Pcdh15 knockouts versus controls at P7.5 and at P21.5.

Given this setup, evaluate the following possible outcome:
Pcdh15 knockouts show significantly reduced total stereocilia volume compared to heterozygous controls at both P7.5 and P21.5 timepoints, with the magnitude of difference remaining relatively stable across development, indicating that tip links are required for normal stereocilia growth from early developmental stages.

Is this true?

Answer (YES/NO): NO